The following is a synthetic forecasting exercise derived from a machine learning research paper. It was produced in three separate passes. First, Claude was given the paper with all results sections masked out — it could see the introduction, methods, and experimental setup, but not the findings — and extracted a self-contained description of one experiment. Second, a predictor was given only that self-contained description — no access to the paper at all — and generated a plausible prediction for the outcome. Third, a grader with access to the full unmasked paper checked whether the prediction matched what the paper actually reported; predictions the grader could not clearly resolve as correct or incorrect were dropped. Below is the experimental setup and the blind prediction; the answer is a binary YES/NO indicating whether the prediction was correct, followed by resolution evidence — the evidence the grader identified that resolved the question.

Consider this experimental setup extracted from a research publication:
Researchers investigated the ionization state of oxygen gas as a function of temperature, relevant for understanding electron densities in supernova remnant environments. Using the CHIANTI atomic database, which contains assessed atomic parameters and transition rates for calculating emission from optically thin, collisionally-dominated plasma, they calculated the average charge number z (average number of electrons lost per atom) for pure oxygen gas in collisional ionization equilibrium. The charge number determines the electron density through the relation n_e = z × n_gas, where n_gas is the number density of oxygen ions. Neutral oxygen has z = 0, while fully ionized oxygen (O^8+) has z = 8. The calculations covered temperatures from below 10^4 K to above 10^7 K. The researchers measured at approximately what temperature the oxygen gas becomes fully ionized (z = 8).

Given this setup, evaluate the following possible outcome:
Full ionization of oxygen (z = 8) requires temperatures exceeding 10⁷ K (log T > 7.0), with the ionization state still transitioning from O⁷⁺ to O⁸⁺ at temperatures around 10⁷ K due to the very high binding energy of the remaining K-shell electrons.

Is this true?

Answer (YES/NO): NO